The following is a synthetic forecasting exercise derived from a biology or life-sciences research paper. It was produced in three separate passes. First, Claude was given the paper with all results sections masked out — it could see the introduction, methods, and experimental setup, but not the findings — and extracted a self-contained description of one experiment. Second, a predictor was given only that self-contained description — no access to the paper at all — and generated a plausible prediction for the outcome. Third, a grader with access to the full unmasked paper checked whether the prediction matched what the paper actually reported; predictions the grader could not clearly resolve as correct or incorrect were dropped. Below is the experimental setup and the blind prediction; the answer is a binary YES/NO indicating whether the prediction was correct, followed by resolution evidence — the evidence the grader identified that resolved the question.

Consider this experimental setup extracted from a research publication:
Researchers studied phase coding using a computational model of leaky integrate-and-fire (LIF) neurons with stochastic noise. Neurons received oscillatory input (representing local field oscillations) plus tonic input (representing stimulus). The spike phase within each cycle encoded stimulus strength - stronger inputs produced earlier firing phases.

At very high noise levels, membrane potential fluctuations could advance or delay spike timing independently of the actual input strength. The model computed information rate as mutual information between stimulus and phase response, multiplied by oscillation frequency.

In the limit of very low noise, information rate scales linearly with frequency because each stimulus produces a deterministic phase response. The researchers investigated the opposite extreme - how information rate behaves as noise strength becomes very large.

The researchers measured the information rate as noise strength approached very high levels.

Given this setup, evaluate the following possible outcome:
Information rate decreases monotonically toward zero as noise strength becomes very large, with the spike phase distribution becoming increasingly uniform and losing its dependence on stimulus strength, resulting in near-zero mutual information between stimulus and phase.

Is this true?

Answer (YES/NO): YES